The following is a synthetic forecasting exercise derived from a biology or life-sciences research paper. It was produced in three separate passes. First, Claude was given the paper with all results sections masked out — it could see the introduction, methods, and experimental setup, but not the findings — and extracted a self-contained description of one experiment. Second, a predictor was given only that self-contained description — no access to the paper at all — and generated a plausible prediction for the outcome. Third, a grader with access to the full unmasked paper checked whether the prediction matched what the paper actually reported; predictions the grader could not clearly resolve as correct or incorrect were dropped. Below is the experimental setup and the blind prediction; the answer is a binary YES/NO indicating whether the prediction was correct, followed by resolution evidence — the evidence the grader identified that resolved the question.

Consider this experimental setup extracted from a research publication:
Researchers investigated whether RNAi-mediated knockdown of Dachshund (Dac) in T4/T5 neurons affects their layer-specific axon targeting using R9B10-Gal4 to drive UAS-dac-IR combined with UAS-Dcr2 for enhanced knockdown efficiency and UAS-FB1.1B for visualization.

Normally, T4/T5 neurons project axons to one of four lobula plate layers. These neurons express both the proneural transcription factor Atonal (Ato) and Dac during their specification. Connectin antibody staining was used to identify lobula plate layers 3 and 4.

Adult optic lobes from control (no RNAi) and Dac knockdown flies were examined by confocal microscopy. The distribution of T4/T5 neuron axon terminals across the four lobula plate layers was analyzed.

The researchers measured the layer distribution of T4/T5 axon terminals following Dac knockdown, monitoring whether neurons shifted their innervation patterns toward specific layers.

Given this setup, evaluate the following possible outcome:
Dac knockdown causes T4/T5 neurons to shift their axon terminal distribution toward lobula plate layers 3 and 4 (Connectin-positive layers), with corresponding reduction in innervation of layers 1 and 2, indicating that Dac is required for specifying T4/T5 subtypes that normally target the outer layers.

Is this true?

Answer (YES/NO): NO